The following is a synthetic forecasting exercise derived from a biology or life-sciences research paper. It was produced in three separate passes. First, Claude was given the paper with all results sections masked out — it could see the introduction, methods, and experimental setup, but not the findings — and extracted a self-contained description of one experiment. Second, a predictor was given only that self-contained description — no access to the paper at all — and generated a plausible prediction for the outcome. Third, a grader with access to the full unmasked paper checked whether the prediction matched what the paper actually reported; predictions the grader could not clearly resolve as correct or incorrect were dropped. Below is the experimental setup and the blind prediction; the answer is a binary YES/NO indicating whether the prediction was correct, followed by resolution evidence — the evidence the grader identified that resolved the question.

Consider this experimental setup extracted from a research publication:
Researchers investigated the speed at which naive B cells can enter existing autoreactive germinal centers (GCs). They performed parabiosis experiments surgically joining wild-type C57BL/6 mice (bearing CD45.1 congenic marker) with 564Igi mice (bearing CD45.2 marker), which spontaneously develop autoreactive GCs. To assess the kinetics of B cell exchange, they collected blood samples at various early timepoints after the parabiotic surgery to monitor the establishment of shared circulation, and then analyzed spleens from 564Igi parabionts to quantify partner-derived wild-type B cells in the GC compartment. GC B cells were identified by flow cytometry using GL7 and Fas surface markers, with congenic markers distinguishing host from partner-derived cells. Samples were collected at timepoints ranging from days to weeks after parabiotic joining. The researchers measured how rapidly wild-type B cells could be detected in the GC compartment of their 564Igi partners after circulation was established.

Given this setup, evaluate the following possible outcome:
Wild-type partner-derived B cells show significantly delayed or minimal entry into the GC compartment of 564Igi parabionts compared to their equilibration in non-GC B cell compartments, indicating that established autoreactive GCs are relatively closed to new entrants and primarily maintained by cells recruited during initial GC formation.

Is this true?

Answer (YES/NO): NO